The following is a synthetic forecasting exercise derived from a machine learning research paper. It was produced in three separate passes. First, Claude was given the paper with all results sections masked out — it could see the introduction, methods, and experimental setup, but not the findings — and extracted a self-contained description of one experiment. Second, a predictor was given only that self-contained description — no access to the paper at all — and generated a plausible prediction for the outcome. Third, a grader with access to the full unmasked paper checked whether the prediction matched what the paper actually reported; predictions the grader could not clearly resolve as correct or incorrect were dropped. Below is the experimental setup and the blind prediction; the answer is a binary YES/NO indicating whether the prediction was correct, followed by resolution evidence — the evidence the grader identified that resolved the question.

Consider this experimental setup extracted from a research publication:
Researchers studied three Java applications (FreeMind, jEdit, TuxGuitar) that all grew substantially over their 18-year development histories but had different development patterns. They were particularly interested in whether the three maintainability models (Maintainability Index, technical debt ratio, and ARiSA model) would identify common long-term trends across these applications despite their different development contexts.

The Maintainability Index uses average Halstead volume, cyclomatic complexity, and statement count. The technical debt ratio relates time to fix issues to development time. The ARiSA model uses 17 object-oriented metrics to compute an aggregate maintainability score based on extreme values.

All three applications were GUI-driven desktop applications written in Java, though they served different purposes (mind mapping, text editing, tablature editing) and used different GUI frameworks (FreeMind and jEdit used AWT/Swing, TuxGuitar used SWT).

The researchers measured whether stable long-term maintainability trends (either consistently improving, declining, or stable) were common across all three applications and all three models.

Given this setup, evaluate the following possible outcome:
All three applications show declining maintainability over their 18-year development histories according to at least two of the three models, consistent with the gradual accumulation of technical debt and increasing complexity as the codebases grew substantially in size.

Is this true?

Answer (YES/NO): NO